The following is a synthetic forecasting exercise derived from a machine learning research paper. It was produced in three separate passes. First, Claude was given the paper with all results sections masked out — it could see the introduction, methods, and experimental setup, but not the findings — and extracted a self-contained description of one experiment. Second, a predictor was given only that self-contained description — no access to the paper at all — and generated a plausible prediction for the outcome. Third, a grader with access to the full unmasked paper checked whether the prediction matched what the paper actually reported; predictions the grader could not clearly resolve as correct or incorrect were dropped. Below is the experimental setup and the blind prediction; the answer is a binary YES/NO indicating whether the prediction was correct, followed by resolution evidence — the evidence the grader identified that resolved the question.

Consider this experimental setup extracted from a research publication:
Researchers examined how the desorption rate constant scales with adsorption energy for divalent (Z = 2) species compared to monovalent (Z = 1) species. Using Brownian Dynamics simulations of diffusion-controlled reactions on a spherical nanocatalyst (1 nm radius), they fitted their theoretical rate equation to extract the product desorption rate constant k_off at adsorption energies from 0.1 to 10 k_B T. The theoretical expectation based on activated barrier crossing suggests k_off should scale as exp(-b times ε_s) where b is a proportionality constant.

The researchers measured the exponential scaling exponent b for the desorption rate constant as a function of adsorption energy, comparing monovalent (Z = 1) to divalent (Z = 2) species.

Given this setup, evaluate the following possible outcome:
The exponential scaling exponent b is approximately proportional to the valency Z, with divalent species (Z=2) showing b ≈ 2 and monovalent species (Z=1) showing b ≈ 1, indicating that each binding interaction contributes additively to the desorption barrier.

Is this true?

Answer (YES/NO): NO